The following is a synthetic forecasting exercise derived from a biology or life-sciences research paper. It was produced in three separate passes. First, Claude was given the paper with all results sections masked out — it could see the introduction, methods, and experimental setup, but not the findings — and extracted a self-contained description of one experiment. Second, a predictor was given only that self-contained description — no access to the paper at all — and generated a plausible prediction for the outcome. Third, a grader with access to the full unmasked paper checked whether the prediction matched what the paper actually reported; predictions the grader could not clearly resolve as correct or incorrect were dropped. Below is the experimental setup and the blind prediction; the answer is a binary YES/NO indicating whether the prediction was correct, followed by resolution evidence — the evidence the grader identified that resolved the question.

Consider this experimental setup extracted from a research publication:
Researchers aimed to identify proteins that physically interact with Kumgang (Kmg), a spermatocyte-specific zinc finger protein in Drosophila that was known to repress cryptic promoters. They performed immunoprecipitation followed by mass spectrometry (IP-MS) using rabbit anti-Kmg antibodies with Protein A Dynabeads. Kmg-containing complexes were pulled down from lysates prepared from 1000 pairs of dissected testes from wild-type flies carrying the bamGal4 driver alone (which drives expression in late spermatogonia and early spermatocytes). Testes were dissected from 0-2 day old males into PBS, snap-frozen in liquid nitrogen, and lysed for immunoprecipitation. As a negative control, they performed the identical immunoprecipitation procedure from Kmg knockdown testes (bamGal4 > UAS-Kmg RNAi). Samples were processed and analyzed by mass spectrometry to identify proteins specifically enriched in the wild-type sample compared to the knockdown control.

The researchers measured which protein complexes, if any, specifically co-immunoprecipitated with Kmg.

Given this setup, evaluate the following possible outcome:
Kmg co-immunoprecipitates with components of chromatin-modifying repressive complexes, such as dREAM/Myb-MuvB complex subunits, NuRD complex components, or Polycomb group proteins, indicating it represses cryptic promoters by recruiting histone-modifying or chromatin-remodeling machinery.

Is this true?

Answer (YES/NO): YES